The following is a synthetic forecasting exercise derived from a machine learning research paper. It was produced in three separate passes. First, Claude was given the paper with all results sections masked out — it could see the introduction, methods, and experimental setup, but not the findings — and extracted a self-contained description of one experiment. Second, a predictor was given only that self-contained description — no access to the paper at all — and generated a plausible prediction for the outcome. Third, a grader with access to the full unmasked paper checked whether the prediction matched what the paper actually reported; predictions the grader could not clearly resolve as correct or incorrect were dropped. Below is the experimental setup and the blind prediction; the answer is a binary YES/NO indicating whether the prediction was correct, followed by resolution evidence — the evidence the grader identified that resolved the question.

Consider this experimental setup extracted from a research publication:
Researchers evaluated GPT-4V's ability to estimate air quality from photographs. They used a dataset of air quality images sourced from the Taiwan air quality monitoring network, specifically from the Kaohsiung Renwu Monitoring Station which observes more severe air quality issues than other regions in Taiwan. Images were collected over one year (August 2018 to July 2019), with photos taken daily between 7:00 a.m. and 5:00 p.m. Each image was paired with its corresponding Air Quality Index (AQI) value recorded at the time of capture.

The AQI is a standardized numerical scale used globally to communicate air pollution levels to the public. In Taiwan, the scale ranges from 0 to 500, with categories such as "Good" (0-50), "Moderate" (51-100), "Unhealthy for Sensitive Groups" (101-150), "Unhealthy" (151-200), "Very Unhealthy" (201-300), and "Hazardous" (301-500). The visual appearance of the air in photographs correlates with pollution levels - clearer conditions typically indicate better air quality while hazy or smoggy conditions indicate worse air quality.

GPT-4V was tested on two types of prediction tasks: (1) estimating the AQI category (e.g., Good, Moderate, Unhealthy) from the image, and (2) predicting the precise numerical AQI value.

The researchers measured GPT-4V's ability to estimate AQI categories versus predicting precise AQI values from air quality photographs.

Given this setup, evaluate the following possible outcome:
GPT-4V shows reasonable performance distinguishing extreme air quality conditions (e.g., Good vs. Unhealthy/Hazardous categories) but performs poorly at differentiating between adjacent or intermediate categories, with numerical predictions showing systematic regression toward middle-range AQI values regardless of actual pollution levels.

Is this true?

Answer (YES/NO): NO